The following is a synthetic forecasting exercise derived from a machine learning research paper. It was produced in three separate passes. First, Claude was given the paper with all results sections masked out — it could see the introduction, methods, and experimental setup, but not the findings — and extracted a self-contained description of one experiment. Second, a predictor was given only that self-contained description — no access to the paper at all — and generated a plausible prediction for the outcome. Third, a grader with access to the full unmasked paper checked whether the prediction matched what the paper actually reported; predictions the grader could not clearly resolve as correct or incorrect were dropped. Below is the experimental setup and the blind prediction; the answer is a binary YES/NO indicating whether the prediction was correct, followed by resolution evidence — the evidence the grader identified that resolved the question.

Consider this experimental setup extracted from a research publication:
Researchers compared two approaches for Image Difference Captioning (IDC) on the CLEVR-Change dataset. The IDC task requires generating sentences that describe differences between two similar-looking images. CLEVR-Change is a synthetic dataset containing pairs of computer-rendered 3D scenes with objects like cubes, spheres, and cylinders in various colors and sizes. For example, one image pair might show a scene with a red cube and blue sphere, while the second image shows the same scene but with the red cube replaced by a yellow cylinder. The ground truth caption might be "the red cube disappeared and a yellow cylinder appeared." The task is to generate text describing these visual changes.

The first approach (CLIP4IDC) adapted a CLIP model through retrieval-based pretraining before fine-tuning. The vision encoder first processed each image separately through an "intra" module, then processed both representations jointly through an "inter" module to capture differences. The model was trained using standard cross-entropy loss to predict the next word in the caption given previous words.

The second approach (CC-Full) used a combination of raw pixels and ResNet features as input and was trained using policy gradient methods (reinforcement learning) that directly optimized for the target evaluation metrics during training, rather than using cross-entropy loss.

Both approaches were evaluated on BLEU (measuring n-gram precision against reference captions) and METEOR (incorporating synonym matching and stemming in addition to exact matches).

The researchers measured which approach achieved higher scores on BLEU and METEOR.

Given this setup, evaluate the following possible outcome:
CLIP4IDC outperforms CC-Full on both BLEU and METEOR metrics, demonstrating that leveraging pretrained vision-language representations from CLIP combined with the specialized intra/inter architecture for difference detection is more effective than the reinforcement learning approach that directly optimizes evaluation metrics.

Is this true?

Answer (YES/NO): NO